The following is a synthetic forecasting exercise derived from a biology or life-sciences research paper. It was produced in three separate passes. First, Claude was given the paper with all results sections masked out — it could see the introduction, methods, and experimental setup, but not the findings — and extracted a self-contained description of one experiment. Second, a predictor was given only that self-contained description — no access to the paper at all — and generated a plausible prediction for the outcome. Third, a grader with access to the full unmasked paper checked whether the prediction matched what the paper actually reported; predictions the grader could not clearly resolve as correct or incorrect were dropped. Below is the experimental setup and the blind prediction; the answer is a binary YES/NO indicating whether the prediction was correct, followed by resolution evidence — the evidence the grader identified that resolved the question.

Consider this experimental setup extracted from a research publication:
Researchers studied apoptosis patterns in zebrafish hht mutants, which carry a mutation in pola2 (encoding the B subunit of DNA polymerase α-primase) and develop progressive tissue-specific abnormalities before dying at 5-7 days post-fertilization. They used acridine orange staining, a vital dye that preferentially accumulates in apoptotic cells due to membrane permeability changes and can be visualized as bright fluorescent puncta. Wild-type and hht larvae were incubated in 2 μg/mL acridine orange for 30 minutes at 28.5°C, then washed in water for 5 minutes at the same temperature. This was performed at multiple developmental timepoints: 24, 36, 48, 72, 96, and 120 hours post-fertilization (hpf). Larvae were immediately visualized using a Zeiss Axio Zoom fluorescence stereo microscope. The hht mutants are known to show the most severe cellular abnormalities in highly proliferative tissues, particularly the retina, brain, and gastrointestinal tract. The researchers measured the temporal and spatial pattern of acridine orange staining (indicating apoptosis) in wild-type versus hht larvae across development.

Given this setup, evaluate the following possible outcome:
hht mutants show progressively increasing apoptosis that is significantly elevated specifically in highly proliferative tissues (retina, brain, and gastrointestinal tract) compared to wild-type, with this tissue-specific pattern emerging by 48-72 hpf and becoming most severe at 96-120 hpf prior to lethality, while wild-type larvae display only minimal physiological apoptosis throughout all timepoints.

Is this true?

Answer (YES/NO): NO